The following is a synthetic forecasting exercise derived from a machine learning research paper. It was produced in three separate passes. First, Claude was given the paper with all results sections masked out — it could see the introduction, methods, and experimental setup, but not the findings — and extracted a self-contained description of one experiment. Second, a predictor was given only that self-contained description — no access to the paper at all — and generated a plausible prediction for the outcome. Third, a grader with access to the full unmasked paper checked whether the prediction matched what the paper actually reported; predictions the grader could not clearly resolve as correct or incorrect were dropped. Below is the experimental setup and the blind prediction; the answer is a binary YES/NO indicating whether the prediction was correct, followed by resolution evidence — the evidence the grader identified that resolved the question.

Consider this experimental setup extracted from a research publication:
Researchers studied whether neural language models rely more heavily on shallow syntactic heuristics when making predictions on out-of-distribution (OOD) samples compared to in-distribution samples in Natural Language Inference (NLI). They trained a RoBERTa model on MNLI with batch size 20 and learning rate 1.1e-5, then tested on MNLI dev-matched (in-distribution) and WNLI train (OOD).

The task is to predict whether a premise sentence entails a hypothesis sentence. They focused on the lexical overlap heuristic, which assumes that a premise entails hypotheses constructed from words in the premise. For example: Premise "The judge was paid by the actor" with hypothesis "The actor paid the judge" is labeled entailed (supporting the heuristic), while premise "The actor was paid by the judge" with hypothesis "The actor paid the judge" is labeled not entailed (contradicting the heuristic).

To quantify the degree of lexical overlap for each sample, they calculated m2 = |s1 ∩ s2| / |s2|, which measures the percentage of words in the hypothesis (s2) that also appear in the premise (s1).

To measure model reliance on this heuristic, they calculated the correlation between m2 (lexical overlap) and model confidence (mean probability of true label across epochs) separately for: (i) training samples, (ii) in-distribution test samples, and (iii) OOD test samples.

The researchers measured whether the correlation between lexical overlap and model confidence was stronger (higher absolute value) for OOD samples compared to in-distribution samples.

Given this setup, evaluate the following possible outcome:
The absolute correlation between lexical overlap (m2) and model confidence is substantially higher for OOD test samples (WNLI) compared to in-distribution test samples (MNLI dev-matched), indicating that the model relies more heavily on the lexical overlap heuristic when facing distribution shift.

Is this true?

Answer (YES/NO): NO